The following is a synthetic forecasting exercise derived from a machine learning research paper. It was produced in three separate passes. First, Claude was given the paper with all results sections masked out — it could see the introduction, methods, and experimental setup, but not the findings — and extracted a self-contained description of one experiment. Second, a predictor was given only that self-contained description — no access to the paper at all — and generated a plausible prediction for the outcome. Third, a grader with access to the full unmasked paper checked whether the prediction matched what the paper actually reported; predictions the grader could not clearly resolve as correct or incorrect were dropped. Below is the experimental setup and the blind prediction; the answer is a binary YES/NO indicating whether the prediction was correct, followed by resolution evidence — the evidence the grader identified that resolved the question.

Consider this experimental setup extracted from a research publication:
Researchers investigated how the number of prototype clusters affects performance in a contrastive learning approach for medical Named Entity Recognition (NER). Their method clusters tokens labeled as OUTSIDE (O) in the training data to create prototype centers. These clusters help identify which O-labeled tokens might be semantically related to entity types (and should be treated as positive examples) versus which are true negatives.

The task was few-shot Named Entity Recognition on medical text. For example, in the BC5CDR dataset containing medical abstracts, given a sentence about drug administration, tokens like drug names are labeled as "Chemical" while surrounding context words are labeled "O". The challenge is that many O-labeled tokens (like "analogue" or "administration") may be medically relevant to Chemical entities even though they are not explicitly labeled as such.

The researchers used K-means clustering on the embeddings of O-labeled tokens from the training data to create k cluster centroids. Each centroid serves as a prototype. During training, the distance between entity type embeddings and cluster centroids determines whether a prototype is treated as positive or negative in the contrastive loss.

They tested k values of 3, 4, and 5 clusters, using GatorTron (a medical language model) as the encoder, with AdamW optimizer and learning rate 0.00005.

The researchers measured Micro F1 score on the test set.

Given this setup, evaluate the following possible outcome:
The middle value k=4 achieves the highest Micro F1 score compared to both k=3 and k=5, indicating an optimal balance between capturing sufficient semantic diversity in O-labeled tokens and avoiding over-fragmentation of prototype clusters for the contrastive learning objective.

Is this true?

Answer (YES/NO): NO